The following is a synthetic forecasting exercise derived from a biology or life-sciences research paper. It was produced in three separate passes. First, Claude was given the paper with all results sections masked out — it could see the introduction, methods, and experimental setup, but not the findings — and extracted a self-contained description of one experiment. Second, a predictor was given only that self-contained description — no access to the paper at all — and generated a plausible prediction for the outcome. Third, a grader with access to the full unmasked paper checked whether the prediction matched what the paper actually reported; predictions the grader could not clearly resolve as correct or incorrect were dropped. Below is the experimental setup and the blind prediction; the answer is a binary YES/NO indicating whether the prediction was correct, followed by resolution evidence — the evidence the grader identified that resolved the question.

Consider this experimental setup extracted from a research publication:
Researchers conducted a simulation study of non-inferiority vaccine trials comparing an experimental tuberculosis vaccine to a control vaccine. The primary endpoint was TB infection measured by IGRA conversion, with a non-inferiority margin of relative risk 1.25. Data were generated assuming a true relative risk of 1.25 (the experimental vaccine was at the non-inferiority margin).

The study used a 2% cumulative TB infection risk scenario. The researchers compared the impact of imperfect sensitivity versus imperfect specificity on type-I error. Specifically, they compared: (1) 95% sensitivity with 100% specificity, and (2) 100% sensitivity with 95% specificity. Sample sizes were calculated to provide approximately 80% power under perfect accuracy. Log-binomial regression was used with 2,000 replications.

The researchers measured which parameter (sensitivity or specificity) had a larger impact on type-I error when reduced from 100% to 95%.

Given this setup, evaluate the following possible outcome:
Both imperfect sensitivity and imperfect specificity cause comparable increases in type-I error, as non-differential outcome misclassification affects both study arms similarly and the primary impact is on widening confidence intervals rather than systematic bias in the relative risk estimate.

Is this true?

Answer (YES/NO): NO